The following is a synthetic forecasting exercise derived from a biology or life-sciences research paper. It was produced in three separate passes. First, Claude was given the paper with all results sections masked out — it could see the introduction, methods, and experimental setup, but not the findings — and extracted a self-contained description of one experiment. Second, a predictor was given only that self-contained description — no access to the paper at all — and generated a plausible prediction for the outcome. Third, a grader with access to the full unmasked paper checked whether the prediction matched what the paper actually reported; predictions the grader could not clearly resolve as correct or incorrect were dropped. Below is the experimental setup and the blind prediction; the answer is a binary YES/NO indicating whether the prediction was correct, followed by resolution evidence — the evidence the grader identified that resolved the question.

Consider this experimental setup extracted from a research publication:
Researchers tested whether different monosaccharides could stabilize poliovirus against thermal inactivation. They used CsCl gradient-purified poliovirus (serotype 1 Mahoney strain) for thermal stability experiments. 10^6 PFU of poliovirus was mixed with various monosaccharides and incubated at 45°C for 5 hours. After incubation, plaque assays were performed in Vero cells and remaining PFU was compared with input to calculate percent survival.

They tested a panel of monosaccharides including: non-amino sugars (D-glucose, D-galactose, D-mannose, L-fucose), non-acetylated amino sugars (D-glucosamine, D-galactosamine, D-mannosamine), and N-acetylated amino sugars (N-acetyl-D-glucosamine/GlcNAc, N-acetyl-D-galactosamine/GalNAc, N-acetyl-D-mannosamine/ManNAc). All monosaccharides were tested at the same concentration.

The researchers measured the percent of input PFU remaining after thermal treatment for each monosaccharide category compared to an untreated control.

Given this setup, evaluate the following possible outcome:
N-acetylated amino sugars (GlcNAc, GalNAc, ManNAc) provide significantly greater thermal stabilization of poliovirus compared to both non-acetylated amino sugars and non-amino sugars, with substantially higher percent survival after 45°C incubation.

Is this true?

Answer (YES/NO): NO